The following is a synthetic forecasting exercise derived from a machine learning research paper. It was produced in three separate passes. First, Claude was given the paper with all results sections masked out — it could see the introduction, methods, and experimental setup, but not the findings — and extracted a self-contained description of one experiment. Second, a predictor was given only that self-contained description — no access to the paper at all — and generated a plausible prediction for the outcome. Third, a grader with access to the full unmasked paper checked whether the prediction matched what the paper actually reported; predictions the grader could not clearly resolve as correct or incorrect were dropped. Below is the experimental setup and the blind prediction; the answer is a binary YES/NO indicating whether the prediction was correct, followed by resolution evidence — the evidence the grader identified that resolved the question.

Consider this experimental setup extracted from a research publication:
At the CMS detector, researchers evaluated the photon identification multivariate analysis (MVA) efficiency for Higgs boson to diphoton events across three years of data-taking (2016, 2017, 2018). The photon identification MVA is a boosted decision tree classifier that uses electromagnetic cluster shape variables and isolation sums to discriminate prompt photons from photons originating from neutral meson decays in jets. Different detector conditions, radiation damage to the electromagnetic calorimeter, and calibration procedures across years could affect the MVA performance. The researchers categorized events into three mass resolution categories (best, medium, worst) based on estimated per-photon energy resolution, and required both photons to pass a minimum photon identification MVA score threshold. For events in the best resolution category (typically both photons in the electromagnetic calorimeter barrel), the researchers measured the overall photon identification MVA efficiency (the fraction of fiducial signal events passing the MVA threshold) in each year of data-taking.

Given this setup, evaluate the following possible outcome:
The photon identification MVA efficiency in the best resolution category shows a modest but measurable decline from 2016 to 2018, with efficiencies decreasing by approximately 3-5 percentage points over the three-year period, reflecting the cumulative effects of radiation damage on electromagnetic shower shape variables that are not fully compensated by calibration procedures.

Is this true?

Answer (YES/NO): NO